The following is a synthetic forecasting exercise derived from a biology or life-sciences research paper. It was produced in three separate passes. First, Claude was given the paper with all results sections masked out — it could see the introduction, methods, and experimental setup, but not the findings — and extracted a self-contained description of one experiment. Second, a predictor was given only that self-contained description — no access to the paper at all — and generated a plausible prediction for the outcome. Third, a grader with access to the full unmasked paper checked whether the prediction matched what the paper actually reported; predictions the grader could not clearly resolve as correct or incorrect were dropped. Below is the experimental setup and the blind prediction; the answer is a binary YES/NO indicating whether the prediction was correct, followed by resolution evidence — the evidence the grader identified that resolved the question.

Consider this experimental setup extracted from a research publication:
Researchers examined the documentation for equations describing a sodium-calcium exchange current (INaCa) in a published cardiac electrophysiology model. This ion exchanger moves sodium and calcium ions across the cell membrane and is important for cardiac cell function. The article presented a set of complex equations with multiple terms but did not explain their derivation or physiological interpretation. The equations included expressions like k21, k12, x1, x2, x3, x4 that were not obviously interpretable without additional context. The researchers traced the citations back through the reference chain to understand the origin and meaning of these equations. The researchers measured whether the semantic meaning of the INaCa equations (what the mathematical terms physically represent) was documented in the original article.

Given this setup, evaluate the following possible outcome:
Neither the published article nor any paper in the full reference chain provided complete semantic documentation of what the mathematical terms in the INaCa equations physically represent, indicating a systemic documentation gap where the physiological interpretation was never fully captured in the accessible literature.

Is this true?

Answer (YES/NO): NO